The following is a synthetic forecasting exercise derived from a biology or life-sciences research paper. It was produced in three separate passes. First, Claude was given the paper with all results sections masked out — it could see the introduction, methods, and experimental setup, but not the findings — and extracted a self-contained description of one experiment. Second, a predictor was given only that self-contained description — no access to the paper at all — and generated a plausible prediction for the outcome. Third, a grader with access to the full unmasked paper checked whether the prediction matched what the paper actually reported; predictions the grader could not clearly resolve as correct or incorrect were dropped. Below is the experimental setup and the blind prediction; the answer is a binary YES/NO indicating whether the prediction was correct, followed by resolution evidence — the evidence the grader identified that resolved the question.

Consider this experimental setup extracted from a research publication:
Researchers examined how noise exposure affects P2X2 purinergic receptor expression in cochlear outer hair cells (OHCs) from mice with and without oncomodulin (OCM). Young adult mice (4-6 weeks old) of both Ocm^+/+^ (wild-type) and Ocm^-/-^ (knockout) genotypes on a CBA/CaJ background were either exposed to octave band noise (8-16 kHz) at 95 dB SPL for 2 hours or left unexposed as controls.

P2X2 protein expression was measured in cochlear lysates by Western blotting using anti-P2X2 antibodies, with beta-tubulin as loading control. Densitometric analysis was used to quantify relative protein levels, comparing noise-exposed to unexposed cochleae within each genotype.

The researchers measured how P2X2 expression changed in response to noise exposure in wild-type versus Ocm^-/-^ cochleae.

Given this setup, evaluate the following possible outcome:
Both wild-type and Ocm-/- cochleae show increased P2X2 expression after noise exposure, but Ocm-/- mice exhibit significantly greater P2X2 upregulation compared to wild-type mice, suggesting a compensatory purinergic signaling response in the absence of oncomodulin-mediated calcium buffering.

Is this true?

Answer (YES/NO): NO